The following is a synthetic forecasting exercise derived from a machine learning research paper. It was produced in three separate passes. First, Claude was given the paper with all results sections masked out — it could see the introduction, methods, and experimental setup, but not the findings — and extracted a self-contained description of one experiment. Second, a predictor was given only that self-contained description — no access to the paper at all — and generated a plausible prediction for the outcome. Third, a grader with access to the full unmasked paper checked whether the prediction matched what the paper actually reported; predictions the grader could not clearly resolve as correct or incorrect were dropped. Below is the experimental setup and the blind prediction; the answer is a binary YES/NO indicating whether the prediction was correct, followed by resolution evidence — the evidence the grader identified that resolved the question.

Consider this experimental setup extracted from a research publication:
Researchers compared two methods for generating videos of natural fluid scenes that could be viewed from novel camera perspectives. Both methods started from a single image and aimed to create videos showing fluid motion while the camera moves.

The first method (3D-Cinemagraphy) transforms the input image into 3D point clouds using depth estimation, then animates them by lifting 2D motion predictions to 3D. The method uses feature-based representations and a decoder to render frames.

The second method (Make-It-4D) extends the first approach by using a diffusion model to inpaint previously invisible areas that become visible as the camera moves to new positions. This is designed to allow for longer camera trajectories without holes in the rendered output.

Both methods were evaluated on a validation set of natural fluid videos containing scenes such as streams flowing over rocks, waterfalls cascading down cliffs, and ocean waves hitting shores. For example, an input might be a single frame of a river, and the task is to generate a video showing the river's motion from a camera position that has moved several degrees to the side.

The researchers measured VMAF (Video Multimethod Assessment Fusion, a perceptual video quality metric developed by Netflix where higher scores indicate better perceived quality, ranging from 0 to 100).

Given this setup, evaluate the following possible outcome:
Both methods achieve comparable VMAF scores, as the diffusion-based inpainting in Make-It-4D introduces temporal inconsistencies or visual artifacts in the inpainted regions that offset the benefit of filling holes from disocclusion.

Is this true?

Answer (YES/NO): NO